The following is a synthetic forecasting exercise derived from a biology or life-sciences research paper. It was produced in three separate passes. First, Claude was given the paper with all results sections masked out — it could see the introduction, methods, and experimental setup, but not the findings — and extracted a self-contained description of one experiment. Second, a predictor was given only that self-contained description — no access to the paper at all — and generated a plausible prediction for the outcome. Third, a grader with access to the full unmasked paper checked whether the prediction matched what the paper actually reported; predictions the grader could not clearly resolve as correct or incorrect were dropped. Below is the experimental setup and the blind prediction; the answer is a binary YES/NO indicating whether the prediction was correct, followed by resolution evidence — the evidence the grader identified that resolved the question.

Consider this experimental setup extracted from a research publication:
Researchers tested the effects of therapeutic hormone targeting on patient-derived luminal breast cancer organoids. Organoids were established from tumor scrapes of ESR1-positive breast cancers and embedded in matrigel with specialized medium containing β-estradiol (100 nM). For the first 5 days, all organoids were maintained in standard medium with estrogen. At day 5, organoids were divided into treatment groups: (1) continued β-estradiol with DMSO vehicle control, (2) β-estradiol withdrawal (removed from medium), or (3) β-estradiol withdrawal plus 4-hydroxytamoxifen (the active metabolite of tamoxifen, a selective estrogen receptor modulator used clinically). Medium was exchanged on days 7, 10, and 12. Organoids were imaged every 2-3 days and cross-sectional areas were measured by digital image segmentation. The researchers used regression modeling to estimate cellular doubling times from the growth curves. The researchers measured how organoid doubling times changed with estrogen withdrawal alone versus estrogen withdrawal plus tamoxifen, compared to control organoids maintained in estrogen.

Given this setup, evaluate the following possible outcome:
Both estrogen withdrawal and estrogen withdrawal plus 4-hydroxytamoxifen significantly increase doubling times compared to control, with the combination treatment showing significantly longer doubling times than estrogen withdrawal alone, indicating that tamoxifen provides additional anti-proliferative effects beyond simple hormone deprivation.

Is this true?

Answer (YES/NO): NO